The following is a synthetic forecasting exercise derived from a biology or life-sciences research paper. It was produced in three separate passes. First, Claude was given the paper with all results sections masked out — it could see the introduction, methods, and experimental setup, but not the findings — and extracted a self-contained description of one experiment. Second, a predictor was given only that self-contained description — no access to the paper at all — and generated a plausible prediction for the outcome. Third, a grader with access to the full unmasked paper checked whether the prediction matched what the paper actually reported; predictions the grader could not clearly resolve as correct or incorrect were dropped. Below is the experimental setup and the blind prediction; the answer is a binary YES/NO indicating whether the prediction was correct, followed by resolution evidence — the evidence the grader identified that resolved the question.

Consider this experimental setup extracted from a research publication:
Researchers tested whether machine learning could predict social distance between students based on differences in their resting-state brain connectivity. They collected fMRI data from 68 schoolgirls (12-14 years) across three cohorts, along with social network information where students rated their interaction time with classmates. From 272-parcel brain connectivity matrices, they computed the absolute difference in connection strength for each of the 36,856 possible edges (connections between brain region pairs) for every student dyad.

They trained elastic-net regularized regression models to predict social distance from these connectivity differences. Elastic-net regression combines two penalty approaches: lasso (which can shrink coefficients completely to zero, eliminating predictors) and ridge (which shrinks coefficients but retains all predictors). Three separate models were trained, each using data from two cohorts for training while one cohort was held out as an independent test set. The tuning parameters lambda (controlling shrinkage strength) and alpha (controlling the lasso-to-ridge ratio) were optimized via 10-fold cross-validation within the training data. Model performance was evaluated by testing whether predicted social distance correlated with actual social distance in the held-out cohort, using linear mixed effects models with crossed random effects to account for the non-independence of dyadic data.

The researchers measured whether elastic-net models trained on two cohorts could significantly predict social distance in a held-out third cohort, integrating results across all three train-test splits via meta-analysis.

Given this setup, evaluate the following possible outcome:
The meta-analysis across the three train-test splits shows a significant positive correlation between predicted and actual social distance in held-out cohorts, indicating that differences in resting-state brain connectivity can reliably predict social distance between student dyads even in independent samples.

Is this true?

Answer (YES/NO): NO